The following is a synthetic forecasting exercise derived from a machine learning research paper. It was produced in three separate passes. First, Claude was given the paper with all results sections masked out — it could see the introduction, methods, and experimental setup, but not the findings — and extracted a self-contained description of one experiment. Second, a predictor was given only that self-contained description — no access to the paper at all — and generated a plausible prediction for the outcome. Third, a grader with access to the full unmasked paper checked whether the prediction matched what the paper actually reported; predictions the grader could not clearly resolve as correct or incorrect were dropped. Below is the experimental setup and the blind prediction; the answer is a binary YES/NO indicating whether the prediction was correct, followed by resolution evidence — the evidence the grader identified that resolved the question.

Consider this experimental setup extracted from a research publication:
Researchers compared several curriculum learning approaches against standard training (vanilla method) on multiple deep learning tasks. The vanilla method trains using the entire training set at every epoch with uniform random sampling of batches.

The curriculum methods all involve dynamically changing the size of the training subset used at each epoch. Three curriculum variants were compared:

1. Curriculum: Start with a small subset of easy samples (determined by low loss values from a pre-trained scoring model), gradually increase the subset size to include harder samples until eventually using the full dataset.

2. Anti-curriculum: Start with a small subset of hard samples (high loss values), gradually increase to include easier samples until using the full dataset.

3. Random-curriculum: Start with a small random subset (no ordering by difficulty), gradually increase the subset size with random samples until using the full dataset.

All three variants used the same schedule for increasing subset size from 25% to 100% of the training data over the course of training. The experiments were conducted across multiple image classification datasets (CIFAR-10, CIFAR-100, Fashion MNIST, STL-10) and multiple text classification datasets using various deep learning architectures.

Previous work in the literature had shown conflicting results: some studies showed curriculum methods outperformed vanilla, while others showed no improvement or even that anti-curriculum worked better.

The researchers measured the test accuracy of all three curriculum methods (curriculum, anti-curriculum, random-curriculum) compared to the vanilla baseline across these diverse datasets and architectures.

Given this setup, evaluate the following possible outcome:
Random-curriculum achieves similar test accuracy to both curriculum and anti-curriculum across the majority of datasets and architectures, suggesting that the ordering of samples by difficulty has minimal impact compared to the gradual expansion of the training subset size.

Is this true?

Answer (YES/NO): NO